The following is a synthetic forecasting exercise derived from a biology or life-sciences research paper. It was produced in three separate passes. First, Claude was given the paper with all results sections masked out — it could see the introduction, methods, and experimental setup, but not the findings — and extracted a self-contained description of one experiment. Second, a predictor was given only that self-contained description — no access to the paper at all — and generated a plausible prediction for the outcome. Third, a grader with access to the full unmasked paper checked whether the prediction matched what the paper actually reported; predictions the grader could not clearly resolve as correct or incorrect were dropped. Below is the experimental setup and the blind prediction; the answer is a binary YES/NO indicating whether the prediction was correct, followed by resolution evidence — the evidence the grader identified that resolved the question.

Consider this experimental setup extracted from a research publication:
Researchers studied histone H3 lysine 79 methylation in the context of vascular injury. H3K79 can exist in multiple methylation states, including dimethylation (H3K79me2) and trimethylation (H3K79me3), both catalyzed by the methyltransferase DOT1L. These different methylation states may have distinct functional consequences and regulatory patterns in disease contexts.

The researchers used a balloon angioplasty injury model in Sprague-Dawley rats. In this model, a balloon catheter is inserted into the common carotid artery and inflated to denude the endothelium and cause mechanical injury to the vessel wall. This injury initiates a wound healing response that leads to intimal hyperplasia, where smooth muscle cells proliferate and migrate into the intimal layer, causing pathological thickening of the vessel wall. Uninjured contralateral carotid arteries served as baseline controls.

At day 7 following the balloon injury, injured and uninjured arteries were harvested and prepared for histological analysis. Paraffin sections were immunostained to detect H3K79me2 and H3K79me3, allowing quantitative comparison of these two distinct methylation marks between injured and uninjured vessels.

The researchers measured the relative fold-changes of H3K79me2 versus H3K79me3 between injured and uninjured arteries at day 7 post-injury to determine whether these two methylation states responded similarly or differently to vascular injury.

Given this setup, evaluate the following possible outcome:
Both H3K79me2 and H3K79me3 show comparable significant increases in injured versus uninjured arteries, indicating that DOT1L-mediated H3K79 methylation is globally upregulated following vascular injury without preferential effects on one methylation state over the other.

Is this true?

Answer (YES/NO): NO